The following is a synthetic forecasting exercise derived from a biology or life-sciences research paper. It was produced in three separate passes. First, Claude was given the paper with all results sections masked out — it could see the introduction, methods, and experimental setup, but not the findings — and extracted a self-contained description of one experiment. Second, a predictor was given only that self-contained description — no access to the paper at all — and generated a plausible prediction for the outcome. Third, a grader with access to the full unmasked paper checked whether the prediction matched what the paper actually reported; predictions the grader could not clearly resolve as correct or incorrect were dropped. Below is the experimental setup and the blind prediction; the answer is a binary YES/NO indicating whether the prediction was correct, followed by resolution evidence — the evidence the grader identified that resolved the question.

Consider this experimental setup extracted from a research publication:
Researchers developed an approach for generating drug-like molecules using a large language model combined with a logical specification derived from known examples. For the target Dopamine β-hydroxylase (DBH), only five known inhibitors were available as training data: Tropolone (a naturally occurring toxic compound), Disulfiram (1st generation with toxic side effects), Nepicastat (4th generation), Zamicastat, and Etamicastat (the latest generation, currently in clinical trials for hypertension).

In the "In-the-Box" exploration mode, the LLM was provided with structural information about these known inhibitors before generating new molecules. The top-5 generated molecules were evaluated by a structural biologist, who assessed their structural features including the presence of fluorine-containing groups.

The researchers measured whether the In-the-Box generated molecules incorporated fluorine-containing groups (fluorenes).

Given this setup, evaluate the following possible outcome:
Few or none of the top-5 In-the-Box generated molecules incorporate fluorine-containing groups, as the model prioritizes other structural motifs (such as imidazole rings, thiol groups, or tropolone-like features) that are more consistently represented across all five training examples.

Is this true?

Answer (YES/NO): NO